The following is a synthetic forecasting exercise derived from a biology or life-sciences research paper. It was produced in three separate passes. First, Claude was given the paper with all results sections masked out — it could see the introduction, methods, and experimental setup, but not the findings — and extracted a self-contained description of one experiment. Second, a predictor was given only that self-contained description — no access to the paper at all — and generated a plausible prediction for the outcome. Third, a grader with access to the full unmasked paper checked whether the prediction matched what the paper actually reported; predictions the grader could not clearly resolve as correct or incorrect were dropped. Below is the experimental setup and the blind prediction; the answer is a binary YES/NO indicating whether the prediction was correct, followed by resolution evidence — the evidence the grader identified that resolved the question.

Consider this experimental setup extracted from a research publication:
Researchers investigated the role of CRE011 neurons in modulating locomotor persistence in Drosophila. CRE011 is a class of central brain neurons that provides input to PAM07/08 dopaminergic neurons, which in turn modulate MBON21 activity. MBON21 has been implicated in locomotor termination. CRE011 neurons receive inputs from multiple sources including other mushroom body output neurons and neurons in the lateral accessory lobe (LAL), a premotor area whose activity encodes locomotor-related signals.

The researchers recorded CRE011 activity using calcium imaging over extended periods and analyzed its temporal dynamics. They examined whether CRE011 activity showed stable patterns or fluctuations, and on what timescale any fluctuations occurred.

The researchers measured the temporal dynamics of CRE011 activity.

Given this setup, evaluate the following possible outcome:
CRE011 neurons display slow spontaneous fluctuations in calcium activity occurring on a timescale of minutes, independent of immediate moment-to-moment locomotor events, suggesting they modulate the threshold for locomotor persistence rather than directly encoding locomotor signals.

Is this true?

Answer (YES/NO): NO